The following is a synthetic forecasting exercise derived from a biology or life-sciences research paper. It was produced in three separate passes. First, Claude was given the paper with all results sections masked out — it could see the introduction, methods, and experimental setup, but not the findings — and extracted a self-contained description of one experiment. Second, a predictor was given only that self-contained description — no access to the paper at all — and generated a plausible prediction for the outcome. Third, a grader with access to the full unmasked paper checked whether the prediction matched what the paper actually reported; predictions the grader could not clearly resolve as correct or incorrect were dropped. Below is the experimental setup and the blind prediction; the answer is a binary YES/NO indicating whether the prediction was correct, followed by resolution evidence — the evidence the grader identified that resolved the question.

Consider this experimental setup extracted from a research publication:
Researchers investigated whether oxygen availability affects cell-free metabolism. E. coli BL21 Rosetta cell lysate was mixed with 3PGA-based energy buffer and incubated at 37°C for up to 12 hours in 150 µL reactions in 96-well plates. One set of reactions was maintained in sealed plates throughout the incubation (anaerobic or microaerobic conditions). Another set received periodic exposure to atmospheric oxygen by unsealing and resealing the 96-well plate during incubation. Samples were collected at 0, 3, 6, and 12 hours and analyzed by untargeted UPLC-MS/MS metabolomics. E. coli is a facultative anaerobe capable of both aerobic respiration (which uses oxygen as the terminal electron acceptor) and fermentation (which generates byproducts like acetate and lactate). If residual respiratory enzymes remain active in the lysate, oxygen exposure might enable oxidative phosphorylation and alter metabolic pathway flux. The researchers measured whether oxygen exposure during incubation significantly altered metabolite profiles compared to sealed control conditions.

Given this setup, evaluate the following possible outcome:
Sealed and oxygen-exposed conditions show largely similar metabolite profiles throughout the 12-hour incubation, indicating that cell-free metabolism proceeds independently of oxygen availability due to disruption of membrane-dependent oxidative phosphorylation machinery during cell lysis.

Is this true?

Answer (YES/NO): YES